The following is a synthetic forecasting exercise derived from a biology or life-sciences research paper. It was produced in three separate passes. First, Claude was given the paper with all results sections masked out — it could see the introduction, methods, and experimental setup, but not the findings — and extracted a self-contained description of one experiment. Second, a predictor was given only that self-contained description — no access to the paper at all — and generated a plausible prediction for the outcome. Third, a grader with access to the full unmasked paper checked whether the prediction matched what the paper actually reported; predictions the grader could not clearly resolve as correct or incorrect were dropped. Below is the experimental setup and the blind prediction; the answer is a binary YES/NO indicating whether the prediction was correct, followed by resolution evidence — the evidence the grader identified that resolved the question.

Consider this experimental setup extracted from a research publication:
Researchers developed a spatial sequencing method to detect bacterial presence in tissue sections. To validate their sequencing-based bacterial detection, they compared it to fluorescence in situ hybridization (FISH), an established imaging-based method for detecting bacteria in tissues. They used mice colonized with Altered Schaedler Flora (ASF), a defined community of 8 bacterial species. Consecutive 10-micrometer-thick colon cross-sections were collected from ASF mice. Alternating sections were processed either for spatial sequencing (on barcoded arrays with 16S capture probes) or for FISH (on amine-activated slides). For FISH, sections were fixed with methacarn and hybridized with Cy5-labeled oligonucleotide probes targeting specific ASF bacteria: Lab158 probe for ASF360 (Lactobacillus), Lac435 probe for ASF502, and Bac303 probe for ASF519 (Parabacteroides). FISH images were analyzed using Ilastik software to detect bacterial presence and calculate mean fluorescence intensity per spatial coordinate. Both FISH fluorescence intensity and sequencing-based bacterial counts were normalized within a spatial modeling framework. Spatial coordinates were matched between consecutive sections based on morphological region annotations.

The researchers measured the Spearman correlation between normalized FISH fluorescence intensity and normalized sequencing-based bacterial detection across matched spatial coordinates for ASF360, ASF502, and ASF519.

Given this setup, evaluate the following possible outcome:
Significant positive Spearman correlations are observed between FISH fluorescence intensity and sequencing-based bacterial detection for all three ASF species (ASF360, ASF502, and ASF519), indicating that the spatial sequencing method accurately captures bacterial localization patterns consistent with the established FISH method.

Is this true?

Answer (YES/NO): YES